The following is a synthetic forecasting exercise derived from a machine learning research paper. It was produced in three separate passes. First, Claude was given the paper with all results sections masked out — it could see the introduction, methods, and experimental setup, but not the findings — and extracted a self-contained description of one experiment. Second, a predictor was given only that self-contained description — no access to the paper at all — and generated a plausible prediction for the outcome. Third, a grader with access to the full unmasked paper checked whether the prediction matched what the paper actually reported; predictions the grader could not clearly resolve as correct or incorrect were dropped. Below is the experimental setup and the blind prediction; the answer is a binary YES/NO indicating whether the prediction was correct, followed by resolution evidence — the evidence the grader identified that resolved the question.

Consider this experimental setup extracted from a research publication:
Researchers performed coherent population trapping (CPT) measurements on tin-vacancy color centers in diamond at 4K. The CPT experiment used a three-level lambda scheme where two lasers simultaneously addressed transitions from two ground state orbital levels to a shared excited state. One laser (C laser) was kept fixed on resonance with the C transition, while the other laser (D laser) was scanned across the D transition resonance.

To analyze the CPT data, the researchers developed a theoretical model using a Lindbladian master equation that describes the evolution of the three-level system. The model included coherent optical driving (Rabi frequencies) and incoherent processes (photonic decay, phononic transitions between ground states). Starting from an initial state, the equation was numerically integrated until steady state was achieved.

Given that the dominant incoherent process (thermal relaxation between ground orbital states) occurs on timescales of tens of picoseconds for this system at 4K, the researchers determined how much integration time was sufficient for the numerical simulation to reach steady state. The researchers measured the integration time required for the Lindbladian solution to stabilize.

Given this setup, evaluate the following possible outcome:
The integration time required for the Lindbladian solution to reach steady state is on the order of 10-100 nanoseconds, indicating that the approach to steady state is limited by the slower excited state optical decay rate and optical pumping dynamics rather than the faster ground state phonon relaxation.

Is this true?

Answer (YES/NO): NO